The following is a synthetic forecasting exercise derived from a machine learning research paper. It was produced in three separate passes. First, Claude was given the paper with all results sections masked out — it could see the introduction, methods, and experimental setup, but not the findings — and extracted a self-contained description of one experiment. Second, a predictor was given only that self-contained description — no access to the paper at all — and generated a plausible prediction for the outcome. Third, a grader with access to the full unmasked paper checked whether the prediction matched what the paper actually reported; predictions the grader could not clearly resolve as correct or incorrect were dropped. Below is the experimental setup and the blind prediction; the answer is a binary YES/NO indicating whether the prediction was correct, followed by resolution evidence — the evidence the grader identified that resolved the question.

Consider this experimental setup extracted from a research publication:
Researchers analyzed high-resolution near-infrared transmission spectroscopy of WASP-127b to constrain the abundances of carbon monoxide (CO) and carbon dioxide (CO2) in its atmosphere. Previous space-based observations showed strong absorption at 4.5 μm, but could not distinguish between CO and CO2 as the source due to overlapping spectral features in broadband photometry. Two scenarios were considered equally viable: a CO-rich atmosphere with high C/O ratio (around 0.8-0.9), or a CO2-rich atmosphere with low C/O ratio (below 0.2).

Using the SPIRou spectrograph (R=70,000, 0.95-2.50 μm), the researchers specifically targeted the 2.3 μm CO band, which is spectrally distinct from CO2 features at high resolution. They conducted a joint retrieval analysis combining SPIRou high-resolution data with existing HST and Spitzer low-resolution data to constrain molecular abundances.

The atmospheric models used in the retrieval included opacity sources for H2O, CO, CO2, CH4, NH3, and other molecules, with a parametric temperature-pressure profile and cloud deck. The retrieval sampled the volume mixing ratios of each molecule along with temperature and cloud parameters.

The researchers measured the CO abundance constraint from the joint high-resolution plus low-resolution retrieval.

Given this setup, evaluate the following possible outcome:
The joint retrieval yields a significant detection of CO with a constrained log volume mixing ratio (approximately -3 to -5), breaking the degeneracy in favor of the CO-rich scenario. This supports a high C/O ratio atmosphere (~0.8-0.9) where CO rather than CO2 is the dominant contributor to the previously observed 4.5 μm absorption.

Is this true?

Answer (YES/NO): NO